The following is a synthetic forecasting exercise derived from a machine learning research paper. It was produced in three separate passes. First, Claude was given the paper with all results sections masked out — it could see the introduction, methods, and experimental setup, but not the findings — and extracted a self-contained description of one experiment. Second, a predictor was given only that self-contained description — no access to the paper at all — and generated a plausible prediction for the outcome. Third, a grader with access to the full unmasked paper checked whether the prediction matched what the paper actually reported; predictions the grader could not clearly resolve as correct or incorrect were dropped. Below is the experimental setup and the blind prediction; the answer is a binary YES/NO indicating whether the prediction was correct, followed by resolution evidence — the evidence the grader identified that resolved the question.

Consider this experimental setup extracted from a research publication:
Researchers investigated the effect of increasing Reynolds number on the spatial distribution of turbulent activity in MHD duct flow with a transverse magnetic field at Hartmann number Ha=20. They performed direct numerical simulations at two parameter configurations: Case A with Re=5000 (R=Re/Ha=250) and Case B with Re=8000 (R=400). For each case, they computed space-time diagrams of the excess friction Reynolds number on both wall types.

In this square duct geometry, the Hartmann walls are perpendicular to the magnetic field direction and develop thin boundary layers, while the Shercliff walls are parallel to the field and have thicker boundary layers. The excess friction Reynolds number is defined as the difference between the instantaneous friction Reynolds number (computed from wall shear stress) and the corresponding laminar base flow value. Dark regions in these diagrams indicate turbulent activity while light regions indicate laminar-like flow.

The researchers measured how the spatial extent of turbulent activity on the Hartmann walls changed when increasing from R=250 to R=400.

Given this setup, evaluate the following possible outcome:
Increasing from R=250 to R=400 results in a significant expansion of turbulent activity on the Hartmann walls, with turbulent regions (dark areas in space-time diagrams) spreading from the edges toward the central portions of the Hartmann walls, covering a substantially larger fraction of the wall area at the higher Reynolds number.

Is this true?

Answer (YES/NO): YES